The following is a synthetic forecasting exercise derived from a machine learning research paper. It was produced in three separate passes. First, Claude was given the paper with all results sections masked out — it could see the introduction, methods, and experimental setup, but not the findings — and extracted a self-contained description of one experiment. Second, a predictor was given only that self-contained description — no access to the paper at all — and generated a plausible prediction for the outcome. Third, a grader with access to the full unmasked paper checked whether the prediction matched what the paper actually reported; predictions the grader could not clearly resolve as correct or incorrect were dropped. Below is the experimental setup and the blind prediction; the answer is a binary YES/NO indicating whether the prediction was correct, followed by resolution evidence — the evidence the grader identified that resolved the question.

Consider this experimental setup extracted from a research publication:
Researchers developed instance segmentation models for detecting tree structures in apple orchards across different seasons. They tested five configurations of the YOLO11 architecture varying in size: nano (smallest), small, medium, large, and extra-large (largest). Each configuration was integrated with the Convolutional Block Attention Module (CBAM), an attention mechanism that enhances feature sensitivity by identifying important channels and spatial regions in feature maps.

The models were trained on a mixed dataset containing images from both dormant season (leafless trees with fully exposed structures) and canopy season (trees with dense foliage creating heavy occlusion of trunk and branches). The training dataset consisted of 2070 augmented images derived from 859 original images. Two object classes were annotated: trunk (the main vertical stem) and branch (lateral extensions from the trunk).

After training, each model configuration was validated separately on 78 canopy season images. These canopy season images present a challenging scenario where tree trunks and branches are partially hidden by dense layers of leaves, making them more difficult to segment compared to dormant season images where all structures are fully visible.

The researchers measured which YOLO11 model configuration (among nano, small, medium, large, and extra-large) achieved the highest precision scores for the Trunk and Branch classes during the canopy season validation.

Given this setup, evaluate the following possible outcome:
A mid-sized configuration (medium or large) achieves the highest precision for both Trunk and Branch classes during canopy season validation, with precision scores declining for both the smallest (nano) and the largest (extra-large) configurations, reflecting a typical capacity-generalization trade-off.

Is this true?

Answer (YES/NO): NO